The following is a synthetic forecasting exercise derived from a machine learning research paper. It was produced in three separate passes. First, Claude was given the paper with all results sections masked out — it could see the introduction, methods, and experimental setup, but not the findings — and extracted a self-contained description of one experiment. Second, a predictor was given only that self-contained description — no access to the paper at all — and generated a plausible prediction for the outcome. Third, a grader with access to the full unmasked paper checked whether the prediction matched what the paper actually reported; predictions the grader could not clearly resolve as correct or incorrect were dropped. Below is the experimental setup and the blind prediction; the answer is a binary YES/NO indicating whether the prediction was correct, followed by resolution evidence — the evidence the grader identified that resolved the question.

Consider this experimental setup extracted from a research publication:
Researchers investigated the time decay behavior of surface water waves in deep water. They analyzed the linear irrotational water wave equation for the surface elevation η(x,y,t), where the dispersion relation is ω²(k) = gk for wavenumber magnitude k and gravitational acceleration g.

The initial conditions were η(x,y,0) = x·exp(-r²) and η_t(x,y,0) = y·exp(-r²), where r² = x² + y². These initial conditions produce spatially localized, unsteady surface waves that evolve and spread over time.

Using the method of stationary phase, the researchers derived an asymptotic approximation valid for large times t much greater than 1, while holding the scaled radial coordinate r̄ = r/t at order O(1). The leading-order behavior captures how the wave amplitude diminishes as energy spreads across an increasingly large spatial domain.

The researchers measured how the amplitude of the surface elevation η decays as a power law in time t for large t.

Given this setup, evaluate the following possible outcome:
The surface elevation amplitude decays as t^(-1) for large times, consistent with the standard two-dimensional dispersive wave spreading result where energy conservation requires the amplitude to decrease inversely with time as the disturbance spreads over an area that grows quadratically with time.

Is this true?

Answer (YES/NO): YES